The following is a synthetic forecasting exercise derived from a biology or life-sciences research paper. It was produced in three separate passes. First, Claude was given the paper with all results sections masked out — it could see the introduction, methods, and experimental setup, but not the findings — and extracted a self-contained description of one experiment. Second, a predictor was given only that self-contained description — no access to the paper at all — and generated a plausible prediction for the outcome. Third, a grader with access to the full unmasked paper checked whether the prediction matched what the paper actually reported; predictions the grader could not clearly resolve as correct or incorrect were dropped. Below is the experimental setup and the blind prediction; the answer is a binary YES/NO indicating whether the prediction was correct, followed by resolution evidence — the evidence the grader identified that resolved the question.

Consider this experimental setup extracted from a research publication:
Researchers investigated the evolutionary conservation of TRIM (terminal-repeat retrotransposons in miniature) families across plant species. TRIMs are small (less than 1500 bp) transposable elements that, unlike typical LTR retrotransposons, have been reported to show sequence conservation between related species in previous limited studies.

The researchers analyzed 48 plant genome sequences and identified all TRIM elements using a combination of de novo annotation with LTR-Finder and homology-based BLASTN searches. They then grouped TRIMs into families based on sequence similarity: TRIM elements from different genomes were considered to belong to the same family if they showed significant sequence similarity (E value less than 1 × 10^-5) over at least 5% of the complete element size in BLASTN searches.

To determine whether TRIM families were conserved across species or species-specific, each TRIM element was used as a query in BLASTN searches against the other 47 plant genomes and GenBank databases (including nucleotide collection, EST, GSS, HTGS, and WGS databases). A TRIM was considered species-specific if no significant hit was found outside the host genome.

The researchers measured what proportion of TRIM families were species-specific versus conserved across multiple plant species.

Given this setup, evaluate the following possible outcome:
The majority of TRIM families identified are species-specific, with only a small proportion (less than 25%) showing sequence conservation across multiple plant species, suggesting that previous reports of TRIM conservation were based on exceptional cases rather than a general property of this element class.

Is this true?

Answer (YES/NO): NO